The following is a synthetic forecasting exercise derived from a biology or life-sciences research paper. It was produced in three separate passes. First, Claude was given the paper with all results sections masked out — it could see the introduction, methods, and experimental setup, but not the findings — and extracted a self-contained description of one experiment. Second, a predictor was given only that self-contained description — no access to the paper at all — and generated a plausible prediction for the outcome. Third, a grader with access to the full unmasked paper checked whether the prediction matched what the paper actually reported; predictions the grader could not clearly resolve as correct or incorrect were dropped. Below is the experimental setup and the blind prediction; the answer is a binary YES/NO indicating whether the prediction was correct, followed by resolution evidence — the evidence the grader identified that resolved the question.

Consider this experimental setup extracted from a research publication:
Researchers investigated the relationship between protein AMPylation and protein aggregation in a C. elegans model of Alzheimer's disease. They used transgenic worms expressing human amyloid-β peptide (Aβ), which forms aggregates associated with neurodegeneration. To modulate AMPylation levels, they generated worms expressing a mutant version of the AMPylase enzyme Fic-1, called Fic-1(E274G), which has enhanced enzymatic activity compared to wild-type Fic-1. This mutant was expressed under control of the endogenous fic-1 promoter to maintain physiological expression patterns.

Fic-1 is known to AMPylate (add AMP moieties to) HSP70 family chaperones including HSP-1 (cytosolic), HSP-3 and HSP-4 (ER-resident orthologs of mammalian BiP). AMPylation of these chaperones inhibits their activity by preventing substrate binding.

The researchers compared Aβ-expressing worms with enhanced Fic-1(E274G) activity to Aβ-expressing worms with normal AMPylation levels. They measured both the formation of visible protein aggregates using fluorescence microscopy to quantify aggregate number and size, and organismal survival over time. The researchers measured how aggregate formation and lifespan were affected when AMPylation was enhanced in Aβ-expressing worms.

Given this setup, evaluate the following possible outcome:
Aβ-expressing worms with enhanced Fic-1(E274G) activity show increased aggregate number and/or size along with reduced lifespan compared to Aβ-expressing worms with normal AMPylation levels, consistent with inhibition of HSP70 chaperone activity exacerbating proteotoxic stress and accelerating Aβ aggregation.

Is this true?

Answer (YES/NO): NO